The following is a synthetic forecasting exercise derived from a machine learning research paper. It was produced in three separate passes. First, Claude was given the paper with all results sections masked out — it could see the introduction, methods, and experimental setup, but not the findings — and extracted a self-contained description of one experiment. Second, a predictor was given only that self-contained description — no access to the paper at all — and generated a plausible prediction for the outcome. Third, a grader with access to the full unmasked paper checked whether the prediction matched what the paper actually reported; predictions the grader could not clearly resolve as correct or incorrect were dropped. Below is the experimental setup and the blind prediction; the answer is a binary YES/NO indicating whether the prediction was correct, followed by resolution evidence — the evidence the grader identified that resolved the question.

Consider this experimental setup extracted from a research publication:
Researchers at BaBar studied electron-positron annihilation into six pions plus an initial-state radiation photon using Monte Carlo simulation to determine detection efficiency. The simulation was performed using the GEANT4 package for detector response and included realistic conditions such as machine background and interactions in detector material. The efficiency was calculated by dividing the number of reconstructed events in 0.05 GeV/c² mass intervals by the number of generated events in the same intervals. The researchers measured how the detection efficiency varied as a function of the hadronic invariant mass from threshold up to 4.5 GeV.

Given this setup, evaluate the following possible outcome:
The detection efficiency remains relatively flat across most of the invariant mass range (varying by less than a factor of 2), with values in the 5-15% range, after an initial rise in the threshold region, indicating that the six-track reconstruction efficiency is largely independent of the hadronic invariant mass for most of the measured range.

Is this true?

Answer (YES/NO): NO